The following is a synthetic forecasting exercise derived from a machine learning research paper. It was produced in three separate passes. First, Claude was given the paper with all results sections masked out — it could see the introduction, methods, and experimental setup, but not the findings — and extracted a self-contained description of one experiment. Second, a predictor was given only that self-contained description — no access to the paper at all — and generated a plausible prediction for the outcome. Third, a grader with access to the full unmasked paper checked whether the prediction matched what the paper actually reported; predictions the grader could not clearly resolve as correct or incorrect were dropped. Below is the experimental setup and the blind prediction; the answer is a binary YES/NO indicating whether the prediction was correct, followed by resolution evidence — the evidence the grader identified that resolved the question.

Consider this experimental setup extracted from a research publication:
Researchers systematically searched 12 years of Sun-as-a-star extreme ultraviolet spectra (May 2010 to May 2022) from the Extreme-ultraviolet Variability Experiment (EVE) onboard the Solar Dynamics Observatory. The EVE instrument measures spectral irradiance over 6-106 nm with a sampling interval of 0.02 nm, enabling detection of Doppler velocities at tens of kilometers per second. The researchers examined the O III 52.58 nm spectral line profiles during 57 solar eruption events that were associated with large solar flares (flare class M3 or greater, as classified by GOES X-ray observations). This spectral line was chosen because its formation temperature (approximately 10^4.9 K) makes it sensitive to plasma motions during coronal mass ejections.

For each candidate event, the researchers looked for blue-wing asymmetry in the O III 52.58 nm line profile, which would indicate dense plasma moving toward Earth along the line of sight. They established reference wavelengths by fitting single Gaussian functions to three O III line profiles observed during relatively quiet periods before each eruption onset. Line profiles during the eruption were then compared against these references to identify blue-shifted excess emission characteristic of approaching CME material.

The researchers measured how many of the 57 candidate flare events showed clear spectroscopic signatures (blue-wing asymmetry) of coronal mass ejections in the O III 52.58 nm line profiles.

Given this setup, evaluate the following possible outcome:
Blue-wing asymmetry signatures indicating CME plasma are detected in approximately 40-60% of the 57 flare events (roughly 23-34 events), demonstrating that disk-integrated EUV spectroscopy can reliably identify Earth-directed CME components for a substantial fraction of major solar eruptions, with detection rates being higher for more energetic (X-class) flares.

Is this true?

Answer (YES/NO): NO